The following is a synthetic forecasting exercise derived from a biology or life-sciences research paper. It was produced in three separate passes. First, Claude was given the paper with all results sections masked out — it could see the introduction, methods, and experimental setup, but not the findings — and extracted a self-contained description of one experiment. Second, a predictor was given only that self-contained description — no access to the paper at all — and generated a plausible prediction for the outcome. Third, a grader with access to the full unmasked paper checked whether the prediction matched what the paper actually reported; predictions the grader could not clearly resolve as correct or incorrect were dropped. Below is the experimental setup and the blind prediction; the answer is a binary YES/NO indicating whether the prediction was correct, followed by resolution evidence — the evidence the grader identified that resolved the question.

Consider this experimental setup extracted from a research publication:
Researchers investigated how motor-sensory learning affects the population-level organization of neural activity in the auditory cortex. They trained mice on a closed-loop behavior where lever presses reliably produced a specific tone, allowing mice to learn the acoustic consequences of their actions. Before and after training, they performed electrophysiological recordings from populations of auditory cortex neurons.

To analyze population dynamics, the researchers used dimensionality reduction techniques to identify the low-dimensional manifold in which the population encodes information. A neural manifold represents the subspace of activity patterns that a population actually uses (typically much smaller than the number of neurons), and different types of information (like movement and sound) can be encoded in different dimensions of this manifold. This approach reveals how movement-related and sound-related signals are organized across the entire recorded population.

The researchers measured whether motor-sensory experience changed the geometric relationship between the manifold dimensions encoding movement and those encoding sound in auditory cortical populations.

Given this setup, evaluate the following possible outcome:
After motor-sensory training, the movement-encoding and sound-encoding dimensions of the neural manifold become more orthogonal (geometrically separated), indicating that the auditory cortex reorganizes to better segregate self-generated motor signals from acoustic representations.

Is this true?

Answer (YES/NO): NO